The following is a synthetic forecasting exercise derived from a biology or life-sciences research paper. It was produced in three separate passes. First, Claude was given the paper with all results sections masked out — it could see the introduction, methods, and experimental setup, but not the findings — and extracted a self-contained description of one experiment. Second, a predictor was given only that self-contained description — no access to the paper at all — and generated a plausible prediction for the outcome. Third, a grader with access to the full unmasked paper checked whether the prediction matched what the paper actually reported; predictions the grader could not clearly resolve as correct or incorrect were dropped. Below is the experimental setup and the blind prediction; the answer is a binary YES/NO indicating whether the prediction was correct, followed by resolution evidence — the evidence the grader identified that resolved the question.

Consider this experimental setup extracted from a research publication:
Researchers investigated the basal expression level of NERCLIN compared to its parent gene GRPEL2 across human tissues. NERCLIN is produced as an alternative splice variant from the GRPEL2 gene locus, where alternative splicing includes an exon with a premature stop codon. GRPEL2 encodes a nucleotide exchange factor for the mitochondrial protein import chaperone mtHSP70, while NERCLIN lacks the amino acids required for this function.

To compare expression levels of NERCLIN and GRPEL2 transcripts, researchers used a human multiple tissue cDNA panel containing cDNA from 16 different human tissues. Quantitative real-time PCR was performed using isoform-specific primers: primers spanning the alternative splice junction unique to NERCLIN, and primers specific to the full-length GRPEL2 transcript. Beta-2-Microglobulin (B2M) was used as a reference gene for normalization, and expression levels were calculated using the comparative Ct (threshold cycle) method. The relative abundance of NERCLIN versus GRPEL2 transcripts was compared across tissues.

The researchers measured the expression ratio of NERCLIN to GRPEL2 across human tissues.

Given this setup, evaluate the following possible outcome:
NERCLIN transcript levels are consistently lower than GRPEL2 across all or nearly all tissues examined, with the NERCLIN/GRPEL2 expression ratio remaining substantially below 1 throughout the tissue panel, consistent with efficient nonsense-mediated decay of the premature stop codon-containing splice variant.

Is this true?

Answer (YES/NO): YES